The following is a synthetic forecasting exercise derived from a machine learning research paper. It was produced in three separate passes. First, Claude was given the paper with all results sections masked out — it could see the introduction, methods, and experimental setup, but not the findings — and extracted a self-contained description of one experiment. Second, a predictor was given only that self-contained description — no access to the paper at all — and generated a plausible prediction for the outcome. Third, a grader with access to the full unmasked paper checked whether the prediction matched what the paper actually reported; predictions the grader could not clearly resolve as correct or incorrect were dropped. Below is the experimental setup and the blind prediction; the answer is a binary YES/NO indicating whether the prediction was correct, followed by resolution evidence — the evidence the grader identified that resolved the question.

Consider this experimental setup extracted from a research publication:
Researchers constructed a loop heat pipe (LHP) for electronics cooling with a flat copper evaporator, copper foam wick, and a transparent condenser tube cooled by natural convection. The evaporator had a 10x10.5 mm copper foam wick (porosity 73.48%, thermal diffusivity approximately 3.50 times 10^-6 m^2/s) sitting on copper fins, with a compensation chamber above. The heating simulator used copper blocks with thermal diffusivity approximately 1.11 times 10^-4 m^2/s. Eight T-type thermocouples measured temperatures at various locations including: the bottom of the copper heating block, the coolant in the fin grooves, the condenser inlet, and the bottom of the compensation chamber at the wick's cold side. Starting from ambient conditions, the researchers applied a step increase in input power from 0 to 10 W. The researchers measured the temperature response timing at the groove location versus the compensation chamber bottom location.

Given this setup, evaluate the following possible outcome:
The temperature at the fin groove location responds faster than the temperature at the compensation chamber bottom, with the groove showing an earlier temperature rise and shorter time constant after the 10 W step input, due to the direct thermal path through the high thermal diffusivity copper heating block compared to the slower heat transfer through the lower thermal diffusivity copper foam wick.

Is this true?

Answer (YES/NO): YES